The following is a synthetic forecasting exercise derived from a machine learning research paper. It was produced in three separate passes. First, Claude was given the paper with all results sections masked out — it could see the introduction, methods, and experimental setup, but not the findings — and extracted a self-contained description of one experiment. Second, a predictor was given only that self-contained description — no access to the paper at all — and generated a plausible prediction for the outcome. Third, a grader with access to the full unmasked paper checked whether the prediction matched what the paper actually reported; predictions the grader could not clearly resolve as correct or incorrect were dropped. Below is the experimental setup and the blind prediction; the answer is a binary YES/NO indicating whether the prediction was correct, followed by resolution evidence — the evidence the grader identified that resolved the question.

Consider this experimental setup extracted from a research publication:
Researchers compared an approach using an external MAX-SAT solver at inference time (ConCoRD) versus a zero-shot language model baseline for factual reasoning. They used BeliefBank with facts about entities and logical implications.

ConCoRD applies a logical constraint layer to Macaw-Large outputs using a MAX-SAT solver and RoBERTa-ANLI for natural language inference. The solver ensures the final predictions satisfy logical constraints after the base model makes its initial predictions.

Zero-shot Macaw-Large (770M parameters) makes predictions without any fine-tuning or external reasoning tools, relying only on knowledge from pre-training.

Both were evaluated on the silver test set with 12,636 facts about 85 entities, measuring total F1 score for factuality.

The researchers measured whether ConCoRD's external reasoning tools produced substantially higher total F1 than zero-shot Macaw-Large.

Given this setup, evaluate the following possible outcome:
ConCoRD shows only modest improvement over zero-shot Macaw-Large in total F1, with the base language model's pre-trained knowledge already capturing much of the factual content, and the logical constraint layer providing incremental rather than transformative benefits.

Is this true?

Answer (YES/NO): YES